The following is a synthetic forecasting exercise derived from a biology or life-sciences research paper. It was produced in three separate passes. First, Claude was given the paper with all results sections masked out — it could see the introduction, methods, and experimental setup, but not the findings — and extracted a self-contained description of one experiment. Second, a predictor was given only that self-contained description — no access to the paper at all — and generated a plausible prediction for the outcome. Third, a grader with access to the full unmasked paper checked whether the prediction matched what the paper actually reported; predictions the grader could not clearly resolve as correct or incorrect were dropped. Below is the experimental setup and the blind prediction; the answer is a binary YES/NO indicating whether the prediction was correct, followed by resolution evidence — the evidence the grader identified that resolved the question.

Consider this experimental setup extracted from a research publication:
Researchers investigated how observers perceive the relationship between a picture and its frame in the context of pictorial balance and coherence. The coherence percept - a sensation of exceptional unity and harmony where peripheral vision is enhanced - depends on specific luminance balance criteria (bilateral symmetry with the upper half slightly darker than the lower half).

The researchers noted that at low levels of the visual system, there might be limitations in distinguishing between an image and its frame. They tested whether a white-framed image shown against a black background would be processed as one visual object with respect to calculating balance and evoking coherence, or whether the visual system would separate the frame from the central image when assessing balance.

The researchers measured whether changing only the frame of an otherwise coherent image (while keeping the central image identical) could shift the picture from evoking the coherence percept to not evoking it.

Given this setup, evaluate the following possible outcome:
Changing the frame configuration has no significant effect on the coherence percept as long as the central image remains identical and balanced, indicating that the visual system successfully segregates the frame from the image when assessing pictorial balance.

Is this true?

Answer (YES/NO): NO